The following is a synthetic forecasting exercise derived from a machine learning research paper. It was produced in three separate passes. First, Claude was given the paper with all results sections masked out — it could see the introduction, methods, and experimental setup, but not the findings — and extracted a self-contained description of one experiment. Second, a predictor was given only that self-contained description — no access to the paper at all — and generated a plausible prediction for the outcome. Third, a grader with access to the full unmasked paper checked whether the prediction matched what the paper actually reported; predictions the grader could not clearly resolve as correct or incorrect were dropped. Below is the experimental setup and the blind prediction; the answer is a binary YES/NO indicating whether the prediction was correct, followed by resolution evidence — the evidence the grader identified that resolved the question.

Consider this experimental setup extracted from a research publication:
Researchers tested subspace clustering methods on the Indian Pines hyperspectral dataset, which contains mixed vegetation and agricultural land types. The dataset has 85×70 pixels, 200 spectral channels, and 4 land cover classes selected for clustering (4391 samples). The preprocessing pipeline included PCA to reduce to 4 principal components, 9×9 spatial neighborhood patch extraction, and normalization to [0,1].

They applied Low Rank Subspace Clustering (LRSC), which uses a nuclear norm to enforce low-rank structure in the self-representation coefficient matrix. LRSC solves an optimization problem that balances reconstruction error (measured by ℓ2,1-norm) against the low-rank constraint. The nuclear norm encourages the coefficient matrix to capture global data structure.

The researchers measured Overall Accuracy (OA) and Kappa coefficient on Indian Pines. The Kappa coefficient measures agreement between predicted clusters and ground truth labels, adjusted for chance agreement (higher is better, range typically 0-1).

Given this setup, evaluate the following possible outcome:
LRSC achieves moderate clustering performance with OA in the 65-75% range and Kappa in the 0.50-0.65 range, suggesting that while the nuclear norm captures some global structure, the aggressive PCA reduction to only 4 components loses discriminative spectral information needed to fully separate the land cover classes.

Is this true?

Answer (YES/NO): NO